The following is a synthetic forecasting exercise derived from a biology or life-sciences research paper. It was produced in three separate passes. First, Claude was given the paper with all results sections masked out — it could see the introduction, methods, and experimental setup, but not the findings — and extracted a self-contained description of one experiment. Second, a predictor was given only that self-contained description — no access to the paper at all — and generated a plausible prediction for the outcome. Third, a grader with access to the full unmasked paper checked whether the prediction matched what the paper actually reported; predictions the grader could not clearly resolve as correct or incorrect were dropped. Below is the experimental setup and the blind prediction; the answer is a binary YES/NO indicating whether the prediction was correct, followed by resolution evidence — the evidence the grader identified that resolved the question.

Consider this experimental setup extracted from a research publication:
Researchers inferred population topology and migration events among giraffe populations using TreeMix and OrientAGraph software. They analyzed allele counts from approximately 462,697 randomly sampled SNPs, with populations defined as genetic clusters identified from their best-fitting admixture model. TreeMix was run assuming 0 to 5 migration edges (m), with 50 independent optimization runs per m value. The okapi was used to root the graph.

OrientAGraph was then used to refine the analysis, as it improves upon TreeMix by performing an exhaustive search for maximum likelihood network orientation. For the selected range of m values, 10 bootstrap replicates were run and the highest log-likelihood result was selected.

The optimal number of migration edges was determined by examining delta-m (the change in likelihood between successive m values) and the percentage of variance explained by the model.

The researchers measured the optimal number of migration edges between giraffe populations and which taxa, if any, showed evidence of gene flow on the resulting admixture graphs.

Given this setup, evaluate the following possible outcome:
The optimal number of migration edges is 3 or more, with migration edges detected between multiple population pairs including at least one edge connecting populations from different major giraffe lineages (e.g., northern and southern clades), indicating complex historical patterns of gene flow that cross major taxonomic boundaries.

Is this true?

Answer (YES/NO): NO